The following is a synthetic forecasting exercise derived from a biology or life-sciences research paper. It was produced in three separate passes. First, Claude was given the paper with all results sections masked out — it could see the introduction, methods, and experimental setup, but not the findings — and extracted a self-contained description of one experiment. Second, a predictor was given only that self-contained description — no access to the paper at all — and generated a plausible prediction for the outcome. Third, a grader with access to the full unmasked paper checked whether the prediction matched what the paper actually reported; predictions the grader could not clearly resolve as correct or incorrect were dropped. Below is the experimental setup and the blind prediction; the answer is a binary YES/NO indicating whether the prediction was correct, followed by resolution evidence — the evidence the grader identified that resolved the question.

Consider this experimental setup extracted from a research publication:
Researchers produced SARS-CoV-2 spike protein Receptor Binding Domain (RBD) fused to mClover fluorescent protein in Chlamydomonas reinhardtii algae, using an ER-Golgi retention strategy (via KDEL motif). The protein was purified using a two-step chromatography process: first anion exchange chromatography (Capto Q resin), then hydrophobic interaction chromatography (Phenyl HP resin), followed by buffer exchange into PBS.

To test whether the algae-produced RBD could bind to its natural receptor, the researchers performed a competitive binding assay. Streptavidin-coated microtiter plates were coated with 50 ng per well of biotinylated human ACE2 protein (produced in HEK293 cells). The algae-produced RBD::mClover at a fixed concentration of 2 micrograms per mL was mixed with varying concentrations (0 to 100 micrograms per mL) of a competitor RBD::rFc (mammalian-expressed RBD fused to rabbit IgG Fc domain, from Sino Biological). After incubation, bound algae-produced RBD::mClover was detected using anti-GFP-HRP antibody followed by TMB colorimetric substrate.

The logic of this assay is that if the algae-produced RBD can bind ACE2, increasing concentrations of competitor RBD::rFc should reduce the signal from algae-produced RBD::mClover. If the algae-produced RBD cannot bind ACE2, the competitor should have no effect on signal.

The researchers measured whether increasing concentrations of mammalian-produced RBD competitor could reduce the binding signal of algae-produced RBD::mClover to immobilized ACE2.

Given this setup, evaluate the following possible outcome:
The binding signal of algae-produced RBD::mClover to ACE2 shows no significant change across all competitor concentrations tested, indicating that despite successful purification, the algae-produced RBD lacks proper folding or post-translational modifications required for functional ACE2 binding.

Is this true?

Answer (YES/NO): NO